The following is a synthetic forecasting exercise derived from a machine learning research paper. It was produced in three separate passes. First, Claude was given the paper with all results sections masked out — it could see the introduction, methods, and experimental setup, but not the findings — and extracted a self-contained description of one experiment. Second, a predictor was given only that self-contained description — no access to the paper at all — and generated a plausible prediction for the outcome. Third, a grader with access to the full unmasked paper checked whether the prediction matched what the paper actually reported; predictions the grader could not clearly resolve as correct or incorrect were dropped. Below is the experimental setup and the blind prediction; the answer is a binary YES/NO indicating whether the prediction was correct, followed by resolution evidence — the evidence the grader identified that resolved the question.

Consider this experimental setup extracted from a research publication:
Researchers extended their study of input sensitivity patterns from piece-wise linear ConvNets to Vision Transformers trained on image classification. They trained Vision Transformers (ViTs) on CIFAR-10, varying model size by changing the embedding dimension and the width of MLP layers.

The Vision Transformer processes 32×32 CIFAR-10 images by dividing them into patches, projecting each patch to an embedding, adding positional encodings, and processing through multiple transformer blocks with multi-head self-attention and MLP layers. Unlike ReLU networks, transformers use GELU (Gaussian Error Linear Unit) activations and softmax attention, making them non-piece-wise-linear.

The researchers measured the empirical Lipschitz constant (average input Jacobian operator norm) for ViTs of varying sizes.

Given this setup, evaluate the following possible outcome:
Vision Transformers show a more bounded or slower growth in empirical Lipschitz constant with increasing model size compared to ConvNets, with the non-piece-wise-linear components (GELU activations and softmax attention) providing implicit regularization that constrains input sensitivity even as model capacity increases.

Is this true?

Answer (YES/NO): NO